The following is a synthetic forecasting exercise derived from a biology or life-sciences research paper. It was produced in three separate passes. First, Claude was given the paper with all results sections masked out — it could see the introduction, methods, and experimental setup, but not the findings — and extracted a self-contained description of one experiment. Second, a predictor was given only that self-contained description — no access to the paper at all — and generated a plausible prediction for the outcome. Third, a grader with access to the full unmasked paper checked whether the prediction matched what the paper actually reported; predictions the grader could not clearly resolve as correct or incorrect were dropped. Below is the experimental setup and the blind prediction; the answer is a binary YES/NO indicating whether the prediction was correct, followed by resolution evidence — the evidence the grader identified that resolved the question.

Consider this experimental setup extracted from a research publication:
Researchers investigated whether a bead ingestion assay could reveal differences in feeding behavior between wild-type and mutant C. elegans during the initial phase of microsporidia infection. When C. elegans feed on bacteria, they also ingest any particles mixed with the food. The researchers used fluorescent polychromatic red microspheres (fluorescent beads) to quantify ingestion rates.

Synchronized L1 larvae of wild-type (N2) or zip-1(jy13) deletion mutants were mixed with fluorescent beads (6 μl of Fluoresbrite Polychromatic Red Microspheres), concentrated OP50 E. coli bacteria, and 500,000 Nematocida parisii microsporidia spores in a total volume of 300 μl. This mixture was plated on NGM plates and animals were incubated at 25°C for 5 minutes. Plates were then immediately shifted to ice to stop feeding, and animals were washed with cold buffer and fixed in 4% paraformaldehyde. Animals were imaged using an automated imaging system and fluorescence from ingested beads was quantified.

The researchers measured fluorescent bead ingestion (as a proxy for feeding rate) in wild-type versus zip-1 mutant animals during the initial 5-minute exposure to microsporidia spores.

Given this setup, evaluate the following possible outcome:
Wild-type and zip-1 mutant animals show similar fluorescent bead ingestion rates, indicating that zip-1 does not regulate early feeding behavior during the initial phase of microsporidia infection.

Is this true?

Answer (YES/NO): YES